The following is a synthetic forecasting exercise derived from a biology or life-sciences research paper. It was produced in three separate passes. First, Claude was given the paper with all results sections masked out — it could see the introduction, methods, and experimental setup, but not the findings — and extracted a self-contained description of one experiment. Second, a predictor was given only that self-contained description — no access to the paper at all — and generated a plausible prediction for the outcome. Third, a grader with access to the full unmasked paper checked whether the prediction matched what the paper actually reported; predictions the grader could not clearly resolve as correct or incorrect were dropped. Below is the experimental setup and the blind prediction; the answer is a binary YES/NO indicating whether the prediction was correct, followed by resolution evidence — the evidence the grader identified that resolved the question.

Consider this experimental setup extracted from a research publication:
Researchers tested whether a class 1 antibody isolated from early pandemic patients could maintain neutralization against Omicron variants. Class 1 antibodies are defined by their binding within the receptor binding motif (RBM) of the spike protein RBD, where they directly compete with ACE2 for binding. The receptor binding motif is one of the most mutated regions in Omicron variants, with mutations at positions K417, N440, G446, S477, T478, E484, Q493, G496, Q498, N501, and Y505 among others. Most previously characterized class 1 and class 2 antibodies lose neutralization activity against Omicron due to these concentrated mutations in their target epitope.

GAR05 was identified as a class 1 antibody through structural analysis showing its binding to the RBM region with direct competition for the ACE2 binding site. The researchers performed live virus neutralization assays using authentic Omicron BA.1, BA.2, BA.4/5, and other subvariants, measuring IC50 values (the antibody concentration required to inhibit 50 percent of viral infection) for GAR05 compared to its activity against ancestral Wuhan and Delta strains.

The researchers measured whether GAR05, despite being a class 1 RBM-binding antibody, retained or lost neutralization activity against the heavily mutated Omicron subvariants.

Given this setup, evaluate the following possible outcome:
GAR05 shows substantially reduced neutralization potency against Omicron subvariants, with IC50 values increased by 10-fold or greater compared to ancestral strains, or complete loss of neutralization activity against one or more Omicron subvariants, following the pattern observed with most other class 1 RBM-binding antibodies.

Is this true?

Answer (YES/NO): NO